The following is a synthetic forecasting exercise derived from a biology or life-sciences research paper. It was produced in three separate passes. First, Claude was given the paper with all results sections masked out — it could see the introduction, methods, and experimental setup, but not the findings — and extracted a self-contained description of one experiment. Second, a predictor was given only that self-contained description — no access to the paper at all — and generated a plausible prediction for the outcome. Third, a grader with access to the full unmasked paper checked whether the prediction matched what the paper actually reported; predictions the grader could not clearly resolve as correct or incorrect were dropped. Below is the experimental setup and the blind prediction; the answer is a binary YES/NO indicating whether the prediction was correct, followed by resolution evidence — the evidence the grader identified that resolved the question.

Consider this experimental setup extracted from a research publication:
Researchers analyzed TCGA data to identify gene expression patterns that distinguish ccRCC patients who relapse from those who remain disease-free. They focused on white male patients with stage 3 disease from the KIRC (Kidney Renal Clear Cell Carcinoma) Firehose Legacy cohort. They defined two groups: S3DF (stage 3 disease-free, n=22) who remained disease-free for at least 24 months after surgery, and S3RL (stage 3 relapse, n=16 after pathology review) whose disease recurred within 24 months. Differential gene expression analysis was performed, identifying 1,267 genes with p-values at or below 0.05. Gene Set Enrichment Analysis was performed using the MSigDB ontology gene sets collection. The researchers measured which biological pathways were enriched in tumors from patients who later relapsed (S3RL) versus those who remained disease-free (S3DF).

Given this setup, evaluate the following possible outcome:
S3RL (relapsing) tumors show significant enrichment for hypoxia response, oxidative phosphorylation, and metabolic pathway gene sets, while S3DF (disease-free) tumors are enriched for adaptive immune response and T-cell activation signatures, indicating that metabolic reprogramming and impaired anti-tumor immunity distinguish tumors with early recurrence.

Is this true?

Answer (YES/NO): NO